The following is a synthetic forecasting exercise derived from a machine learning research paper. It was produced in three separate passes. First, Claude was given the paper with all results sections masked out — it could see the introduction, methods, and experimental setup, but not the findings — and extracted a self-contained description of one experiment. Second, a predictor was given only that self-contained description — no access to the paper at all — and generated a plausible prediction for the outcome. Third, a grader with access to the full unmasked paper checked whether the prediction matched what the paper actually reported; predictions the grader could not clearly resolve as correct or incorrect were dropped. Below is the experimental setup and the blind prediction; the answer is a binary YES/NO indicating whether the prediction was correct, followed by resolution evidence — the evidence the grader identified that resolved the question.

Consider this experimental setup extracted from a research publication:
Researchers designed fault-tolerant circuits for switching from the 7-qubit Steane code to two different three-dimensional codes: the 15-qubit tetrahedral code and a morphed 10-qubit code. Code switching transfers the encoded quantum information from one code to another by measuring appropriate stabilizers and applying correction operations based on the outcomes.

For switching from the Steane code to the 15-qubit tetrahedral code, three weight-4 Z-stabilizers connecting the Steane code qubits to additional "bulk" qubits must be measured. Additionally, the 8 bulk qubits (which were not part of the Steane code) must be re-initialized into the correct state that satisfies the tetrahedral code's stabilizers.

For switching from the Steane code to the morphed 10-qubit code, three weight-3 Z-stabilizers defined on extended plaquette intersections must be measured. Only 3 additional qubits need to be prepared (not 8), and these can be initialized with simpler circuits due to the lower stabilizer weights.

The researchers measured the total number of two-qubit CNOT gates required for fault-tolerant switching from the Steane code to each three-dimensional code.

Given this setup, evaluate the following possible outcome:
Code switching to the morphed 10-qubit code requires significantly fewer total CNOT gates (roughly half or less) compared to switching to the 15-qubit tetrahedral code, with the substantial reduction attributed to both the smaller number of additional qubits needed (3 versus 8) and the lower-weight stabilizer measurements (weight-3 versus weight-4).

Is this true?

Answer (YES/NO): YES